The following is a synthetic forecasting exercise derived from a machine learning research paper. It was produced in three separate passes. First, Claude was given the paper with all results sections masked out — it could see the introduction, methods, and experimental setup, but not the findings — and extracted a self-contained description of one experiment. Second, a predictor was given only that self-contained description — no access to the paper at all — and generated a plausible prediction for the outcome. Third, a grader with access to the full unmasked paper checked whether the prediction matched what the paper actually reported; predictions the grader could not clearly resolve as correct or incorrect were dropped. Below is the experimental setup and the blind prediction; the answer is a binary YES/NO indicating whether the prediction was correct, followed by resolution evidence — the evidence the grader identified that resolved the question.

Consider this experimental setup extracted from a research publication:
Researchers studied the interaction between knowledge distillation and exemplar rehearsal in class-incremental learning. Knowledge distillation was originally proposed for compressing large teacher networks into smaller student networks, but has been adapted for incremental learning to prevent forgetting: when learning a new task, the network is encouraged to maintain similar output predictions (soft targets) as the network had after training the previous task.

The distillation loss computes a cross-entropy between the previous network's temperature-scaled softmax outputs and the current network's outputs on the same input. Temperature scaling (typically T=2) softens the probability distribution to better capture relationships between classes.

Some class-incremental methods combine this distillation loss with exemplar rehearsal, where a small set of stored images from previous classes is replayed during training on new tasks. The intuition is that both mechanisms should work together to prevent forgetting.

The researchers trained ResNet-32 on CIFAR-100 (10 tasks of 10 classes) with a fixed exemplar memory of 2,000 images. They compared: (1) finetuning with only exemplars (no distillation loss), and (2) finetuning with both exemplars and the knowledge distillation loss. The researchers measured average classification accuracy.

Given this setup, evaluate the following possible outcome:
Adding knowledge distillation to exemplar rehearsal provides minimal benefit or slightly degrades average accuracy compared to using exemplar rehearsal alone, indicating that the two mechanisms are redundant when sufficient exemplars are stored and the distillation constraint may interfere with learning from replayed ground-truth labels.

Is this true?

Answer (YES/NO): YES